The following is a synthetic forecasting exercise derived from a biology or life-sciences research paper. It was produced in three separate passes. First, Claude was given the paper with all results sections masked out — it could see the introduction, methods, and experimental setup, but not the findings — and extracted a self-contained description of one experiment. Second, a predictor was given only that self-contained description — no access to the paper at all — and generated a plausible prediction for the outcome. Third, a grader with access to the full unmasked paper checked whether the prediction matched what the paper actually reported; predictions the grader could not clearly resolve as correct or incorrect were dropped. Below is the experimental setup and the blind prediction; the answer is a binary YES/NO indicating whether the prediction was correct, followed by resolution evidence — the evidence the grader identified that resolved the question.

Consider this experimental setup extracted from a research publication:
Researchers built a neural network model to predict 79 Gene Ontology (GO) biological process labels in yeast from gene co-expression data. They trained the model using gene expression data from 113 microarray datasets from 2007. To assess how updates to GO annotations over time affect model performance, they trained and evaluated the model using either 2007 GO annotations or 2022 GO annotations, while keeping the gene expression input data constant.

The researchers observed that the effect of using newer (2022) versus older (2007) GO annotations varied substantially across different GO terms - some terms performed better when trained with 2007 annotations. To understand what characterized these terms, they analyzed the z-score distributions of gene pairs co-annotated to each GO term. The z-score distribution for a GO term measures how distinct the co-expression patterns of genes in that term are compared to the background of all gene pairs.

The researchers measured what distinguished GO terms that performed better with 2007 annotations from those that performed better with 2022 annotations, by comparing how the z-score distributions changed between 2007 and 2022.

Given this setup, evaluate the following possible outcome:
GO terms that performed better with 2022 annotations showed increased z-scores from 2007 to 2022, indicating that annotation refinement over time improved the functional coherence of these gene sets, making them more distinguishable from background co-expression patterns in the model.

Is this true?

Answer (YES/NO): NO